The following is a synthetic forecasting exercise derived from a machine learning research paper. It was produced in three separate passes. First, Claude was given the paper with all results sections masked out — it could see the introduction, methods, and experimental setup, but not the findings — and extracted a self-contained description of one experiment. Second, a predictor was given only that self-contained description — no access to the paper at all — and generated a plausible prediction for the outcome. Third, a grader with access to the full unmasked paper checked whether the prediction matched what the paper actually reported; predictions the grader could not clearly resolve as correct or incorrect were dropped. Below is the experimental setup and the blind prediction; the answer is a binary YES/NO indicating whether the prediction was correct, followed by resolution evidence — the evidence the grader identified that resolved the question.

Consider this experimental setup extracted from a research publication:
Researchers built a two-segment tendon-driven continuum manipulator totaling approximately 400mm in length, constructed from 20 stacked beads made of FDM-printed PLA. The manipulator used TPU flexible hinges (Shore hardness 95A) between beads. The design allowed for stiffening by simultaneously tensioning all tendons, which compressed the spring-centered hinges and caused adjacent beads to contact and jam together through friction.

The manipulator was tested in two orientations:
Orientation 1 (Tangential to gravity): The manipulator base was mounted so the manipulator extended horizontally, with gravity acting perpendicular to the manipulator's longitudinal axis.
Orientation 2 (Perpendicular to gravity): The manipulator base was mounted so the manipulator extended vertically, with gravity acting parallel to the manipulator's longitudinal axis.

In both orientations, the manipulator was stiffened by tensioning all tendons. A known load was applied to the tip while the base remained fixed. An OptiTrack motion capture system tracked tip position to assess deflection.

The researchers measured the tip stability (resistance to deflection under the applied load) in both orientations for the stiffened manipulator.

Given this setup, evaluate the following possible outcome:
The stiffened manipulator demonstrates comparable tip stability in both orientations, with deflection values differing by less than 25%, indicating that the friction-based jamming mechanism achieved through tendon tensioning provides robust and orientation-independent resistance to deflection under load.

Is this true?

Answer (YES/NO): NO